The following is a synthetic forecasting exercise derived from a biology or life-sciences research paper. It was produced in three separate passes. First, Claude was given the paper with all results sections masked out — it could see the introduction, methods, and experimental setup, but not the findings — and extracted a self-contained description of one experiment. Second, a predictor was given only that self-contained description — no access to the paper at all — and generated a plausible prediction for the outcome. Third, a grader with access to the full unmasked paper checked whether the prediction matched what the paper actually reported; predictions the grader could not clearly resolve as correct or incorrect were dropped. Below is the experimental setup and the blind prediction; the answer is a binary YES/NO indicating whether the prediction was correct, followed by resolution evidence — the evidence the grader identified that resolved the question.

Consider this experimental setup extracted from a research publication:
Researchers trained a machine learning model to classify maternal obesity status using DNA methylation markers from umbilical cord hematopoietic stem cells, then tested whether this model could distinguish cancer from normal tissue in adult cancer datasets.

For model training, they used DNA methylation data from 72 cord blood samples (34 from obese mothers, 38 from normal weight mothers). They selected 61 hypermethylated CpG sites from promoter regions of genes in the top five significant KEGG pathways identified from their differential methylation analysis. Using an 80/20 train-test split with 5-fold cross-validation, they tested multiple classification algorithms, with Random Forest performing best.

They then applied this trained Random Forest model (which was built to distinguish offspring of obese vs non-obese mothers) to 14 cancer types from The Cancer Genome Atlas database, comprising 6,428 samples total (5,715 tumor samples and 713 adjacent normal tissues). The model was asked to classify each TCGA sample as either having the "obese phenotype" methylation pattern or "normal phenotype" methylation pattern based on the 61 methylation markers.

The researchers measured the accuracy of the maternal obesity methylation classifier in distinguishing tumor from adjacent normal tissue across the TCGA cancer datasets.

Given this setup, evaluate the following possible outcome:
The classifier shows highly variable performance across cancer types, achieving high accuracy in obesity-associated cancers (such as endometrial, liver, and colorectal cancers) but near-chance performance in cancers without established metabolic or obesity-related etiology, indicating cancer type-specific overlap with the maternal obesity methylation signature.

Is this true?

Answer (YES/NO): NO